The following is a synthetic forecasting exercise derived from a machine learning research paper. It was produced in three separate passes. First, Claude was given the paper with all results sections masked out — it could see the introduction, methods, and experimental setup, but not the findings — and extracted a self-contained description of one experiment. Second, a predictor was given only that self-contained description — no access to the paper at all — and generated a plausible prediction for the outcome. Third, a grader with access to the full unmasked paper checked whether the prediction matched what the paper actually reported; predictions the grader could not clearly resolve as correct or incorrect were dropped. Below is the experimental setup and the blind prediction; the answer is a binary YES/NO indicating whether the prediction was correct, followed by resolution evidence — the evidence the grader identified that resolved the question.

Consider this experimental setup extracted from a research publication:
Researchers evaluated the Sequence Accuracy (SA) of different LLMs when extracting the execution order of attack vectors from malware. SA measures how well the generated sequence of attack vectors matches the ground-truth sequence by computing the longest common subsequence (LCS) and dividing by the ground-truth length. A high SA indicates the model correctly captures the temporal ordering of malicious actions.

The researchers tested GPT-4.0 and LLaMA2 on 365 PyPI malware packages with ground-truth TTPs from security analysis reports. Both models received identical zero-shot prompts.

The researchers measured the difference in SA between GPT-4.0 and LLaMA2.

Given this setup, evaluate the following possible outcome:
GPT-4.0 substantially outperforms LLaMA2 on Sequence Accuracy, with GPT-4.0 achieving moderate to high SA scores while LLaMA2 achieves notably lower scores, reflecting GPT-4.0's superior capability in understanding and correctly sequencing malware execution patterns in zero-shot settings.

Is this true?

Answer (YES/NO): YES